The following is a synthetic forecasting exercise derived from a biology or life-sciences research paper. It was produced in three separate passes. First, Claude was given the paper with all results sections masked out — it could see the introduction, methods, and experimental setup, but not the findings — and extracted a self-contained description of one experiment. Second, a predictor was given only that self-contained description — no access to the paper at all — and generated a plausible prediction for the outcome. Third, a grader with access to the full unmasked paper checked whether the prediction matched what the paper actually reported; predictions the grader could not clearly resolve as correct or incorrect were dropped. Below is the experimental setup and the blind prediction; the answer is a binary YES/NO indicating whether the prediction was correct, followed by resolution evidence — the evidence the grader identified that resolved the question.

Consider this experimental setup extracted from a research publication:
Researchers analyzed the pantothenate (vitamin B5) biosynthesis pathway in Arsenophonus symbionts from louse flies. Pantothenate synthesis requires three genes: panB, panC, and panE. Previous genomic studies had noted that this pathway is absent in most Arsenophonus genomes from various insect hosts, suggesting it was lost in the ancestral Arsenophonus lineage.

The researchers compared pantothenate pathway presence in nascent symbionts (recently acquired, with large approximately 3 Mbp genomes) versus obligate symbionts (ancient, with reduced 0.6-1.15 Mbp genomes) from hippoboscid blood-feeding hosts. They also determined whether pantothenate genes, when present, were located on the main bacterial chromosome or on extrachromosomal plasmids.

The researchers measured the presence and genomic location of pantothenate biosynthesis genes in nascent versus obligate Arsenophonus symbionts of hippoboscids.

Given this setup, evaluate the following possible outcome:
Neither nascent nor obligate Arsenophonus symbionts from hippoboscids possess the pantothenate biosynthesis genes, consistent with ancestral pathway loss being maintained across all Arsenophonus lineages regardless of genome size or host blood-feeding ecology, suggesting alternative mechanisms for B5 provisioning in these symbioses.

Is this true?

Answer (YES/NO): NO